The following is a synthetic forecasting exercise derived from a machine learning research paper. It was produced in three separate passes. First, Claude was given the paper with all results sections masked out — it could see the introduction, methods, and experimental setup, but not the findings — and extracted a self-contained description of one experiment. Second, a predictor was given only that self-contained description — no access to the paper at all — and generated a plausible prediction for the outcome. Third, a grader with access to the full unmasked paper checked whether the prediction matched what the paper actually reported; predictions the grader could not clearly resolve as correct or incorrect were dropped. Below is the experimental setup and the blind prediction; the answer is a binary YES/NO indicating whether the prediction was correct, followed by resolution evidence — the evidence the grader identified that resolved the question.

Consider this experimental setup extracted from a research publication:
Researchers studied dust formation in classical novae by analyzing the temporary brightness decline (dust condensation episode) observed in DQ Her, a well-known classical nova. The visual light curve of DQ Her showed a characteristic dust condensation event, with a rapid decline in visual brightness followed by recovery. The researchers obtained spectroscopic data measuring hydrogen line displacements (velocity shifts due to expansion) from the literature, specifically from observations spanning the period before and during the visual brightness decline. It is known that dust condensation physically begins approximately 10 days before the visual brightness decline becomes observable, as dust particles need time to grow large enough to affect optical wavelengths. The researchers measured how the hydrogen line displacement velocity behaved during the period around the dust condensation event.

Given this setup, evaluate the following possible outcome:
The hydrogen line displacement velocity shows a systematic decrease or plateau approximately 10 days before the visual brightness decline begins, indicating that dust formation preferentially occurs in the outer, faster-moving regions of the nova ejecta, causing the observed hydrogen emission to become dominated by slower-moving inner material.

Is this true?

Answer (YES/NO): NO